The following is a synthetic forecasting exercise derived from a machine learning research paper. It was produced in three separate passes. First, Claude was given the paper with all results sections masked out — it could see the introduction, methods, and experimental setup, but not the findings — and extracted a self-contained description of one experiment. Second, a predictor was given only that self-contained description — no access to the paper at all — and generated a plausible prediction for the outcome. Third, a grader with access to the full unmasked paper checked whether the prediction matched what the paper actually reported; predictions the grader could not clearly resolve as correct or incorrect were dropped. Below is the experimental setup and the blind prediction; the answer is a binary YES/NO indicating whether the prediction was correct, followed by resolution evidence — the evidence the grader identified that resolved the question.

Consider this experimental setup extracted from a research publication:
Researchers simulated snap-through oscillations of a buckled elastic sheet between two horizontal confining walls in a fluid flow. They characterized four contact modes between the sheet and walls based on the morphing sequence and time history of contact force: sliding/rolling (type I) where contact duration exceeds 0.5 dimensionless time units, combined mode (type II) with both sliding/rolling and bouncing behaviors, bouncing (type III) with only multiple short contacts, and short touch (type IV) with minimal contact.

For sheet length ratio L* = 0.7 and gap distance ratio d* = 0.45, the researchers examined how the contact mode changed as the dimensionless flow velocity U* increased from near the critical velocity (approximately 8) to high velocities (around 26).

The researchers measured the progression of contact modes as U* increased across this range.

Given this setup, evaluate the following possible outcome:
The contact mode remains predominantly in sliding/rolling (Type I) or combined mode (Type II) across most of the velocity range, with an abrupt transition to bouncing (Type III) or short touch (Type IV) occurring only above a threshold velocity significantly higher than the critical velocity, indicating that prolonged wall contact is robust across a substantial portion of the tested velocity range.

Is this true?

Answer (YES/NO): NO